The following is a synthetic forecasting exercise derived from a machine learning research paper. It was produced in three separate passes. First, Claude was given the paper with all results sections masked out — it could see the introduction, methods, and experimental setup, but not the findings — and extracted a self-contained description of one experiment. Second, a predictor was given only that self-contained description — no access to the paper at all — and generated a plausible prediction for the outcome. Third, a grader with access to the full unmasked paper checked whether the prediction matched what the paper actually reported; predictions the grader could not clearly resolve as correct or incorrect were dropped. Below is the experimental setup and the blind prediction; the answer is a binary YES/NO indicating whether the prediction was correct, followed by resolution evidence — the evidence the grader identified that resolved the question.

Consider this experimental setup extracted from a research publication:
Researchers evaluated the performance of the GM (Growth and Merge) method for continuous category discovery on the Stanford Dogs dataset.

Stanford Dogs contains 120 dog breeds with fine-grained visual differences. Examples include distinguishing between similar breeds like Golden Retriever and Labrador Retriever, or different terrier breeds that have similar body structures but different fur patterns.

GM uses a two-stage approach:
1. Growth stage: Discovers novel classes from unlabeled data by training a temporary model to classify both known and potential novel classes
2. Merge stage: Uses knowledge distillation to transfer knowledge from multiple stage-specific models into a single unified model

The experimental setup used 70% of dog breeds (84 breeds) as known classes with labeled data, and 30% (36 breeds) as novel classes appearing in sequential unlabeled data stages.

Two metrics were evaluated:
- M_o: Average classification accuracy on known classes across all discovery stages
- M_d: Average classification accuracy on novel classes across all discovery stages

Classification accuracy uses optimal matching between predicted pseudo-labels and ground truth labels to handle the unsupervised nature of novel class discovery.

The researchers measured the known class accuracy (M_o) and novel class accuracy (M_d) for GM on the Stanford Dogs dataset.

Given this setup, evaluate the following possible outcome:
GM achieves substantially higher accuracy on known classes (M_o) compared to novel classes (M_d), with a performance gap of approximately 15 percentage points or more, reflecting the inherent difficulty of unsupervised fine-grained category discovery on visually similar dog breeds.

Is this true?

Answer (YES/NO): NO